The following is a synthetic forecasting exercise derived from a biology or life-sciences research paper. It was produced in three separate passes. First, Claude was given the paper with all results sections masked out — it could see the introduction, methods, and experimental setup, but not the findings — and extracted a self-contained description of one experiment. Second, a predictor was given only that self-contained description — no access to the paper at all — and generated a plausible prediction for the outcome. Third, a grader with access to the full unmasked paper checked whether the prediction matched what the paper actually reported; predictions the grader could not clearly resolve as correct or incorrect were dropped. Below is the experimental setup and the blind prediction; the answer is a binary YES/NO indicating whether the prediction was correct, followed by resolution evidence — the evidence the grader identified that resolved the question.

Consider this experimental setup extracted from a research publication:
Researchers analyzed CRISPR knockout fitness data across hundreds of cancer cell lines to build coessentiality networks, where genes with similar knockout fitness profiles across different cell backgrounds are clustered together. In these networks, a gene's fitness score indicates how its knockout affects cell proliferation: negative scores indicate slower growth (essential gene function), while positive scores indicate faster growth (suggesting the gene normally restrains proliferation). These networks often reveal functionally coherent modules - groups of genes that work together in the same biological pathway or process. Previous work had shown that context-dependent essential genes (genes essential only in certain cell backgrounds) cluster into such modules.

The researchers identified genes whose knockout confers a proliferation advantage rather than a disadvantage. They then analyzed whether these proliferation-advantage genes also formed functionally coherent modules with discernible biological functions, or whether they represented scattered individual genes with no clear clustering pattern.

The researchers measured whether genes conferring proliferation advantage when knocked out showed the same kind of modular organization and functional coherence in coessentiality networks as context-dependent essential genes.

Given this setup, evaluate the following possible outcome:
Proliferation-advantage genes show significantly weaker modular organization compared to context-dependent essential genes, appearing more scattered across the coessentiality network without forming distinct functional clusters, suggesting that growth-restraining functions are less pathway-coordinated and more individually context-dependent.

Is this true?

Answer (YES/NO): NO